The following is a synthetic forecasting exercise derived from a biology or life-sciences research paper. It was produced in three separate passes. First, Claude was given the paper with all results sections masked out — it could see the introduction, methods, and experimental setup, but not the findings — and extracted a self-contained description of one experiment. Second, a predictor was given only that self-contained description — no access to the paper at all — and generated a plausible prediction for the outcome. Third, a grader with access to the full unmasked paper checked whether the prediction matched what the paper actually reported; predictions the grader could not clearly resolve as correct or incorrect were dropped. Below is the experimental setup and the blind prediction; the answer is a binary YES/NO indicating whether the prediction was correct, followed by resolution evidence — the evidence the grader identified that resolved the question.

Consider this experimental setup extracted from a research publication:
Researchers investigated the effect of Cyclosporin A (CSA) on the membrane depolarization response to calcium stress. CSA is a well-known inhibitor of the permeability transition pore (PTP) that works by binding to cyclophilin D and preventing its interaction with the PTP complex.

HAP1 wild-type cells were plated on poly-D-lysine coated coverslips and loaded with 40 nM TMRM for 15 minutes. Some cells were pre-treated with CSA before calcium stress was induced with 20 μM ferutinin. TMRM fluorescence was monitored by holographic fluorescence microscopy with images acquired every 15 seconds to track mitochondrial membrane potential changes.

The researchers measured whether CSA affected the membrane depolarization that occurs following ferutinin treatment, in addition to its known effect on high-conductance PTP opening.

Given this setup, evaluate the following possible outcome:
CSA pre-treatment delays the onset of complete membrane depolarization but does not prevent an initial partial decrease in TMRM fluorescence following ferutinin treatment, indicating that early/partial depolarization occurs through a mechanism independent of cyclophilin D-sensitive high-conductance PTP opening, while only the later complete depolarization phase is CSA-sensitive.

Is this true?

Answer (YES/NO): NO